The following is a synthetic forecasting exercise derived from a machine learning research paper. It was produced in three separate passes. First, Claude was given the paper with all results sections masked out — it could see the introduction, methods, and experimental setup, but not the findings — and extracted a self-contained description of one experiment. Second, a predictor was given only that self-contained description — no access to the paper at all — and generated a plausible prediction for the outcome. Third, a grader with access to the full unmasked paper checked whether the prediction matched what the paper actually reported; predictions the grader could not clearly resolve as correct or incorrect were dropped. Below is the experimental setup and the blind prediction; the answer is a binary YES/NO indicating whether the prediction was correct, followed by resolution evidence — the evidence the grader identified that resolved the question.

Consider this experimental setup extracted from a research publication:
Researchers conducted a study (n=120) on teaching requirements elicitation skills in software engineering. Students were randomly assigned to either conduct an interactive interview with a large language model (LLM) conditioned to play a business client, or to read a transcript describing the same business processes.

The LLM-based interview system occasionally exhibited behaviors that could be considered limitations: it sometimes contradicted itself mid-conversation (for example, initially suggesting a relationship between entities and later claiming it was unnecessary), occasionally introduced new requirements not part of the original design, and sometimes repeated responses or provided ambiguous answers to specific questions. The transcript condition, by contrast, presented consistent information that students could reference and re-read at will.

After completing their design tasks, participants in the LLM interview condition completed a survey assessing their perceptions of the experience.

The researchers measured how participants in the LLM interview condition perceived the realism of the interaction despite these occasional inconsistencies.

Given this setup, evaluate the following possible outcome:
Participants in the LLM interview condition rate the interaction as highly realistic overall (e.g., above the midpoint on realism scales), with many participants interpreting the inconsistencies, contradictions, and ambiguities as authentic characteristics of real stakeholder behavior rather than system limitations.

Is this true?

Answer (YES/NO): NO